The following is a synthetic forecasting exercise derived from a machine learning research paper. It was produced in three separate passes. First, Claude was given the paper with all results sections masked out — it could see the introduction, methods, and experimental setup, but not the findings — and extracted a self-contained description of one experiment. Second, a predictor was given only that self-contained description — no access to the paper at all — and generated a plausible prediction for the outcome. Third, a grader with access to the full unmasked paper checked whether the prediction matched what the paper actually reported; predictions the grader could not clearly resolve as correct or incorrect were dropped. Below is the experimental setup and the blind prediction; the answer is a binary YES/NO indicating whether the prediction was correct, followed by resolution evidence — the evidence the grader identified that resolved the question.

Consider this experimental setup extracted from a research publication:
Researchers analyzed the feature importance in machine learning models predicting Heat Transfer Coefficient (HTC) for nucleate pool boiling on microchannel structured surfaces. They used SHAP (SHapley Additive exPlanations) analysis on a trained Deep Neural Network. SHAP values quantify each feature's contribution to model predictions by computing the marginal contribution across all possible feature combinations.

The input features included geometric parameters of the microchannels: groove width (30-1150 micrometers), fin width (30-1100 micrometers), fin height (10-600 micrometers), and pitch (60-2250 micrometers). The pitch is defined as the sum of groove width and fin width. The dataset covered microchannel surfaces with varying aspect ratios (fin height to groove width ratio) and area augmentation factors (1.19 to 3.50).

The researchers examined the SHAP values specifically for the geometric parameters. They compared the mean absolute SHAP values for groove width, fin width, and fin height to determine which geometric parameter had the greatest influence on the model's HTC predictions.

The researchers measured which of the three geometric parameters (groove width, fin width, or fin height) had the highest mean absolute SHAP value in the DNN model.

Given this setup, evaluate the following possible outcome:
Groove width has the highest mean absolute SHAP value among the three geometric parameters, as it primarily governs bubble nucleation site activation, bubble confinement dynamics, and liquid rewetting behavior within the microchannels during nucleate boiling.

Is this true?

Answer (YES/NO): NO